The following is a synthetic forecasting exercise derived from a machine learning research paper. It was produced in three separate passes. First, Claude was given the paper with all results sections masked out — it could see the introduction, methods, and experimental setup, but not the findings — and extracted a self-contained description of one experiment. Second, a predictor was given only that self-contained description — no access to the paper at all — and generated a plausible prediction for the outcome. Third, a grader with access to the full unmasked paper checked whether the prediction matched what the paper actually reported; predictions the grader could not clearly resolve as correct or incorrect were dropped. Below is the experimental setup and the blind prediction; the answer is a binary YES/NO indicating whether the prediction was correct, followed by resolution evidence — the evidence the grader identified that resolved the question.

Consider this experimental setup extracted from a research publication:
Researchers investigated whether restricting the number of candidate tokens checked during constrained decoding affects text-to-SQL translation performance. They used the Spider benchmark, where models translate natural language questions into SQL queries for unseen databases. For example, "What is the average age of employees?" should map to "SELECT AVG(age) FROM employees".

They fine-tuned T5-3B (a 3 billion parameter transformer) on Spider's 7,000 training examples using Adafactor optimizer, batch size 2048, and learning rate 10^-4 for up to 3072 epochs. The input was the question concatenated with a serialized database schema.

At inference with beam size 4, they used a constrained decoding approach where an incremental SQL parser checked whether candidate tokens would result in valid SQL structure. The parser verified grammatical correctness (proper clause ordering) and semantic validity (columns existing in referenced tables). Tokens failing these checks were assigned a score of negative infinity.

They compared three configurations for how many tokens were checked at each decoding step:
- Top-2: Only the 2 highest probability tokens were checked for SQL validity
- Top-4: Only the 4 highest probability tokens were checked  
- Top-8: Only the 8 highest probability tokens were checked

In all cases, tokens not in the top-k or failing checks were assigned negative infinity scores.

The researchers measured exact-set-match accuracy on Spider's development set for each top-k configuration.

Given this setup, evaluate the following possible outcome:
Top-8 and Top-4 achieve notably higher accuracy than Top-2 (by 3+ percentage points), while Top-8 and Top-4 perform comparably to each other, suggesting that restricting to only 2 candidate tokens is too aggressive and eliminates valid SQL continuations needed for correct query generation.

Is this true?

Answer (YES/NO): NO